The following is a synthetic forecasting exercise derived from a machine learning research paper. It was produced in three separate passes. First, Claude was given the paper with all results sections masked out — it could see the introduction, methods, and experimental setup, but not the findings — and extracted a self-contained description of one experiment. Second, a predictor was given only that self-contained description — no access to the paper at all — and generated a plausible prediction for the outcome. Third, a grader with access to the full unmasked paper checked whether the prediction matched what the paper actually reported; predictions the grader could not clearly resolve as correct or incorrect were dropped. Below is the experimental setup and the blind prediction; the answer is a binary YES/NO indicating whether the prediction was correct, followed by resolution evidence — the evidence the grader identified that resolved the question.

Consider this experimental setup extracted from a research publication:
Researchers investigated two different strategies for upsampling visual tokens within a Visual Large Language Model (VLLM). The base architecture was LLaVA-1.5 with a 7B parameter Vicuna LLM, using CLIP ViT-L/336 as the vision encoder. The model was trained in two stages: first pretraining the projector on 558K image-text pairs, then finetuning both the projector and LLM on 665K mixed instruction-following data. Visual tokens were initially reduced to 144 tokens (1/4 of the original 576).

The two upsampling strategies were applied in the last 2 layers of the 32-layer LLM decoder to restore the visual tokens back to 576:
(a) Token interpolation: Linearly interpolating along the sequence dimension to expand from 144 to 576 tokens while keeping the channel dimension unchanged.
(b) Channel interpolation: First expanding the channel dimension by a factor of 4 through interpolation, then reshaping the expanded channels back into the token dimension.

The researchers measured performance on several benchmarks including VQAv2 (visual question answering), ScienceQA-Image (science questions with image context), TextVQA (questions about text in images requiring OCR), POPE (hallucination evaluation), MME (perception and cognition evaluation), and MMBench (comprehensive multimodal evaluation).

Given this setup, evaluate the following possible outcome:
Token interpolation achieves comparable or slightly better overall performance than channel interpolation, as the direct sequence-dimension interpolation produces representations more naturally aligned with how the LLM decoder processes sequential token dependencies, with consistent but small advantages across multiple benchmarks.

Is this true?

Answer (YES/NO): YES